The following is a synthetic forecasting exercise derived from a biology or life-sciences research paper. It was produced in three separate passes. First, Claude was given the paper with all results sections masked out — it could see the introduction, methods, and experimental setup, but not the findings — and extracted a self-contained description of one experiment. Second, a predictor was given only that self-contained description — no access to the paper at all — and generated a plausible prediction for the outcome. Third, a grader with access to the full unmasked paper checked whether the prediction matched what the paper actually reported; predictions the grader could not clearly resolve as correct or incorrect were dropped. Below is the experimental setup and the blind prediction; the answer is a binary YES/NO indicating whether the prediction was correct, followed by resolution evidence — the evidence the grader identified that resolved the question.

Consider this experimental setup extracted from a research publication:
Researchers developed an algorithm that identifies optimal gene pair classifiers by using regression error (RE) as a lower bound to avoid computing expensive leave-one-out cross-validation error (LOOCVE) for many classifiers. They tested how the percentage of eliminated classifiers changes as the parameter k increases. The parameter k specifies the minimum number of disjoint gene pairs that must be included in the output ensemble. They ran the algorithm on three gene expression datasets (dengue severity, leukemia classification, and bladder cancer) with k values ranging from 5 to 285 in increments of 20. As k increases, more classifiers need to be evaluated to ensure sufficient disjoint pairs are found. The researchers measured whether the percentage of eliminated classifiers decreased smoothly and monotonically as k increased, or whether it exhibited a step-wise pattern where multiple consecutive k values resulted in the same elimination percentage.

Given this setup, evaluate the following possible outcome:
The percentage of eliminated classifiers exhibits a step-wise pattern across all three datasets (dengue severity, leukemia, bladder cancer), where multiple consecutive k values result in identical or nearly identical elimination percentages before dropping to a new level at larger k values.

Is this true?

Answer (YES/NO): YES